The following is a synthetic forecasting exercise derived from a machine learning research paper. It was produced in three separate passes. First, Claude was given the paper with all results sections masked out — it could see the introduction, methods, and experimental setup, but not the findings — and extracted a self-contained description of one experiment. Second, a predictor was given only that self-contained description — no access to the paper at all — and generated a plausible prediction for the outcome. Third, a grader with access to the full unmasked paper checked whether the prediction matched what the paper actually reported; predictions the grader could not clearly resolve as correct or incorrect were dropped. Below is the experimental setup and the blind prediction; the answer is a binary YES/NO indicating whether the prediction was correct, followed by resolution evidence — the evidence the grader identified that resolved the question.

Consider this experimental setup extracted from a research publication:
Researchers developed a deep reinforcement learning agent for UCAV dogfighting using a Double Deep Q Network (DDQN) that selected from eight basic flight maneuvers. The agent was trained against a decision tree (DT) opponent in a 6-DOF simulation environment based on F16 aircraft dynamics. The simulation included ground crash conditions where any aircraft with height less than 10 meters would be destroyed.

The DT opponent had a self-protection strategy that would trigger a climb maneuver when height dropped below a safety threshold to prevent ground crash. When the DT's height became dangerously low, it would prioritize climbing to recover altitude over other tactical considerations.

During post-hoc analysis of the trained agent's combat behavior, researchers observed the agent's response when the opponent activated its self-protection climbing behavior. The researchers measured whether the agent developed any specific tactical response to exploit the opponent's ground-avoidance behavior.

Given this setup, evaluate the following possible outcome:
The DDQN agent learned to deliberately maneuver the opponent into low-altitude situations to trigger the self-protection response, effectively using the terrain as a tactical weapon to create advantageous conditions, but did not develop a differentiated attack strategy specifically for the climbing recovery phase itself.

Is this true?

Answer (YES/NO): NO